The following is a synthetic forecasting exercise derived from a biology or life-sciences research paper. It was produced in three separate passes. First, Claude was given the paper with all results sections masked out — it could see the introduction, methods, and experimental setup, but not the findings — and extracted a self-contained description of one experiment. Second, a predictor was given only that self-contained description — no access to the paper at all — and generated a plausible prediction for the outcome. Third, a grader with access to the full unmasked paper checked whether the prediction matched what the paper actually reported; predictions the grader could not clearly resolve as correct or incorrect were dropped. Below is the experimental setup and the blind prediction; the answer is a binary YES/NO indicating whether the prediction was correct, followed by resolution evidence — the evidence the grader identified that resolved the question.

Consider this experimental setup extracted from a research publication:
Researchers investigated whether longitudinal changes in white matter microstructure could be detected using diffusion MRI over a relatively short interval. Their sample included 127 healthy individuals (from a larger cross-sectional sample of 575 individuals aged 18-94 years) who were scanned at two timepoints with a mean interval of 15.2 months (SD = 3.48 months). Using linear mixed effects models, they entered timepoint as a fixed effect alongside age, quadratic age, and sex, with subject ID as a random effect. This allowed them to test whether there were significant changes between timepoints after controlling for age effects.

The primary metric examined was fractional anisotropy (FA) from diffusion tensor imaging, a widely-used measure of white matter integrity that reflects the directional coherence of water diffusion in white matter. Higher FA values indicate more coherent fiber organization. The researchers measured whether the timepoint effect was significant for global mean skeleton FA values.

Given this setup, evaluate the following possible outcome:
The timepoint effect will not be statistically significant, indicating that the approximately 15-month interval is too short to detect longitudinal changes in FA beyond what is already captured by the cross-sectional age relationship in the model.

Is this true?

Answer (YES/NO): YES